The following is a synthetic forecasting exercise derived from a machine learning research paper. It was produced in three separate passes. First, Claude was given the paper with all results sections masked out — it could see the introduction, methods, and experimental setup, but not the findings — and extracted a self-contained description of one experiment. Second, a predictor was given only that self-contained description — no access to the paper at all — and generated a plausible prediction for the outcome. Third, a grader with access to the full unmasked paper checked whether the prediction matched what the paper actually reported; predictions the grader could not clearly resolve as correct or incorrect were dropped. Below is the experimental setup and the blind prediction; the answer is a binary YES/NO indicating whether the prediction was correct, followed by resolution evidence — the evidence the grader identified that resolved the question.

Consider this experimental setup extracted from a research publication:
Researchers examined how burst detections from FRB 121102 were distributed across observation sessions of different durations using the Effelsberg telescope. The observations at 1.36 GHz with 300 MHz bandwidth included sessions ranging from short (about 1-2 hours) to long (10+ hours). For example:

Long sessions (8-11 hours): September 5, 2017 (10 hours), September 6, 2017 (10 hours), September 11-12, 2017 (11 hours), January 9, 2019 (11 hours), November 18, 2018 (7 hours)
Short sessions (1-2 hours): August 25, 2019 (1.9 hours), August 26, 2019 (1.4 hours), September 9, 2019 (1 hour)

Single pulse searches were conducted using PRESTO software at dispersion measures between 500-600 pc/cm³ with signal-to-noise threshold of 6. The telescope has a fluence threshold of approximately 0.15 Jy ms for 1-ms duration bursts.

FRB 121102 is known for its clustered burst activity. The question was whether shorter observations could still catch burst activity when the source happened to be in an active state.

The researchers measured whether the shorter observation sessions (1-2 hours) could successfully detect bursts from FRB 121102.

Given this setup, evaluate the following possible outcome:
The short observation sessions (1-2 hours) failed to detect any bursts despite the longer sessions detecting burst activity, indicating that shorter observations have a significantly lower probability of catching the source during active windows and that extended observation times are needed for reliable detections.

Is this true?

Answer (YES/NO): NO